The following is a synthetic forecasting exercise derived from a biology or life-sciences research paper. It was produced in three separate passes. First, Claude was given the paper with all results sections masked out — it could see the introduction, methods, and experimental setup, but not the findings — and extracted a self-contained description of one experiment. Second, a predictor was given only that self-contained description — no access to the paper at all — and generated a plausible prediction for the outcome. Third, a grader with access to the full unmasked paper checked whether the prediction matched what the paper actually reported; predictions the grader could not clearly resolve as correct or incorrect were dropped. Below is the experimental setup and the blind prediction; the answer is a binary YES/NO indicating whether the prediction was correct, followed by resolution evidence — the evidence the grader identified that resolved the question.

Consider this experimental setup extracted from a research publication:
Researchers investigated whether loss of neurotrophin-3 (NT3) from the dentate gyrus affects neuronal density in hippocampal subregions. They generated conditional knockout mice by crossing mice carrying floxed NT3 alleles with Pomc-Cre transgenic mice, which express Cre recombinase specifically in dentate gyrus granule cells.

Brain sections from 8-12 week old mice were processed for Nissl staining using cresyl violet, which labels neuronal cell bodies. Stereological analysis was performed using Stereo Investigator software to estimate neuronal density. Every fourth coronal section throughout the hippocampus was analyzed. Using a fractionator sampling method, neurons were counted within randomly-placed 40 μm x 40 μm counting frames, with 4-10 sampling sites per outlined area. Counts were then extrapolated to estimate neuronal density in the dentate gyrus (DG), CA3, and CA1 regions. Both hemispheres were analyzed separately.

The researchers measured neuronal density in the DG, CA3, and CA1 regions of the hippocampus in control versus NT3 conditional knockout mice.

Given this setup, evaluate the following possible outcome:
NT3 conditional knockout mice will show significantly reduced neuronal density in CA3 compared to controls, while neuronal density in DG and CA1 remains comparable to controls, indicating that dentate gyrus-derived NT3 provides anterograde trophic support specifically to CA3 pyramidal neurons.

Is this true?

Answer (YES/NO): NO